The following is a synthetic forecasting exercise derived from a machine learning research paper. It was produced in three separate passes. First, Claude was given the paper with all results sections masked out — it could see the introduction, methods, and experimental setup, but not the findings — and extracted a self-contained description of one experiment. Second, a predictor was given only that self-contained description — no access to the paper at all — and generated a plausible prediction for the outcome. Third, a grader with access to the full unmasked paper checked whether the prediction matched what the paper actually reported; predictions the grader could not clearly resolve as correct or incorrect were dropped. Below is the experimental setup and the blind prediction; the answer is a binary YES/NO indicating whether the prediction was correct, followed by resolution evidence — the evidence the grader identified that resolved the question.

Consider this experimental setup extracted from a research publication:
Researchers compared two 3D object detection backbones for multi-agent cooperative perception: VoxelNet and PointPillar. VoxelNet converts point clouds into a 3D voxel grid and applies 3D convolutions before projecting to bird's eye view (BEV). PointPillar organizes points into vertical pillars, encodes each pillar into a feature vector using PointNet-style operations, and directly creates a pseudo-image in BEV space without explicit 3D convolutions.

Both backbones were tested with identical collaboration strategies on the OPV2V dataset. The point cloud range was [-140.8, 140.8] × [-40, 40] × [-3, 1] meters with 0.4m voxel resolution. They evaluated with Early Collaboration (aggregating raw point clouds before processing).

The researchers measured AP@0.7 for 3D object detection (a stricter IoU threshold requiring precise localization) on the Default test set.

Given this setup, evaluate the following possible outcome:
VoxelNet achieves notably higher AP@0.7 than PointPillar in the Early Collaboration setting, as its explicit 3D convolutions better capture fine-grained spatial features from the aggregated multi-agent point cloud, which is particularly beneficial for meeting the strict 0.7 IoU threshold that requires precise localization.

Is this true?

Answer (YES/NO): YES